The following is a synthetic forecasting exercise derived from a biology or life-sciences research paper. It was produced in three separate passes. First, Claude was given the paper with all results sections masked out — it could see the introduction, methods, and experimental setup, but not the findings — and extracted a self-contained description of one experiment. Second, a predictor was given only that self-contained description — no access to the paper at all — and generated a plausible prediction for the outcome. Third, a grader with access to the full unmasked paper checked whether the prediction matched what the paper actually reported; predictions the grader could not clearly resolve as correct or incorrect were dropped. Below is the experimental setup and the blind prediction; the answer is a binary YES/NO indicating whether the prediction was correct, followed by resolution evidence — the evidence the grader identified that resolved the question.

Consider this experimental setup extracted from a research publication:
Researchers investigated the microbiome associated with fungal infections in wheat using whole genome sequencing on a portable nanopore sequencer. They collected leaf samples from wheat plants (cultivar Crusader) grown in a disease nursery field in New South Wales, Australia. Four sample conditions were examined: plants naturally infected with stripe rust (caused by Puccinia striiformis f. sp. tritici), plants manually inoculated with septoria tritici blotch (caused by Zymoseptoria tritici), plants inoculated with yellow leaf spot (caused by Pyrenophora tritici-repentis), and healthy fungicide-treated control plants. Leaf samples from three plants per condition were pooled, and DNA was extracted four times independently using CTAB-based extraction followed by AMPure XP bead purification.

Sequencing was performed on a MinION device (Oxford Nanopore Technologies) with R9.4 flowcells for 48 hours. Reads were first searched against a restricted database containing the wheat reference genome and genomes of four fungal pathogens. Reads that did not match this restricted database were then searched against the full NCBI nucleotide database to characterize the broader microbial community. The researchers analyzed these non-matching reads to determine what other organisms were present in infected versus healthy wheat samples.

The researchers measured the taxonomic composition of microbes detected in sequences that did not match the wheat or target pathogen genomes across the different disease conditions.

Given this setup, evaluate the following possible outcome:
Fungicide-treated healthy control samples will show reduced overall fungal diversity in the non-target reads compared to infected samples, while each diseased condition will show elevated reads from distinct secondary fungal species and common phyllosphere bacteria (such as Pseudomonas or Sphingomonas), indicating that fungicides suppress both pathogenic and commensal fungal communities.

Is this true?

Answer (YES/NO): NO